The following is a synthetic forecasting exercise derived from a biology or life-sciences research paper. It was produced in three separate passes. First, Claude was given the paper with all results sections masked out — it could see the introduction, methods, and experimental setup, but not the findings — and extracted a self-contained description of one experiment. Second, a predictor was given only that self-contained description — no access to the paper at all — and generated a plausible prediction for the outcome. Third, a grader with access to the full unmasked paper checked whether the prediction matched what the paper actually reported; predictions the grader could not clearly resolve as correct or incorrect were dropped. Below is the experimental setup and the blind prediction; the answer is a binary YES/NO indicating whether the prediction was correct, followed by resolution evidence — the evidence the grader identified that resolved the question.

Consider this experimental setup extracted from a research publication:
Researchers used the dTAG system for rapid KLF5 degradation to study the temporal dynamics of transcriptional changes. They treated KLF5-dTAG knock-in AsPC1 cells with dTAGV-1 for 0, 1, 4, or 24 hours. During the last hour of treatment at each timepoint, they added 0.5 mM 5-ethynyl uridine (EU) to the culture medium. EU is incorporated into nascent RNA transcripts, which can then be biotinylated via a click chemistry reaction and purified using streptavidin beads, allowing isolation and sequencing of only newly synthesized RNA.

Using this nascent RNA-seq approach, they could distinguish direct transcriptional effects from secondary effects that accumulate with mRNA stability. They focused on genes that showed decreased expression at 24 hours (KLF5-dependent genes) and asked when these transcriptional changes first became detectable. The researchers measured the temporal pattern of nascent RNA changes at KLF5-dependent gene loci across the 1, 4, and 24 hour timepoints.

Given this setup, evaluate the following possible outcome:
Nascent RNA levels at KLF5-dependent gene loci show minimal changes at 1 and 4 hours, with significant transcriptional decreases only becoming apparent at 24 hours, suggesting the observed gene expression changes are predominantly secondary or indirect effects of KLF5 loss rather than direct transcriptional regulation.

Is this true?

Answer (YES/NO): NO